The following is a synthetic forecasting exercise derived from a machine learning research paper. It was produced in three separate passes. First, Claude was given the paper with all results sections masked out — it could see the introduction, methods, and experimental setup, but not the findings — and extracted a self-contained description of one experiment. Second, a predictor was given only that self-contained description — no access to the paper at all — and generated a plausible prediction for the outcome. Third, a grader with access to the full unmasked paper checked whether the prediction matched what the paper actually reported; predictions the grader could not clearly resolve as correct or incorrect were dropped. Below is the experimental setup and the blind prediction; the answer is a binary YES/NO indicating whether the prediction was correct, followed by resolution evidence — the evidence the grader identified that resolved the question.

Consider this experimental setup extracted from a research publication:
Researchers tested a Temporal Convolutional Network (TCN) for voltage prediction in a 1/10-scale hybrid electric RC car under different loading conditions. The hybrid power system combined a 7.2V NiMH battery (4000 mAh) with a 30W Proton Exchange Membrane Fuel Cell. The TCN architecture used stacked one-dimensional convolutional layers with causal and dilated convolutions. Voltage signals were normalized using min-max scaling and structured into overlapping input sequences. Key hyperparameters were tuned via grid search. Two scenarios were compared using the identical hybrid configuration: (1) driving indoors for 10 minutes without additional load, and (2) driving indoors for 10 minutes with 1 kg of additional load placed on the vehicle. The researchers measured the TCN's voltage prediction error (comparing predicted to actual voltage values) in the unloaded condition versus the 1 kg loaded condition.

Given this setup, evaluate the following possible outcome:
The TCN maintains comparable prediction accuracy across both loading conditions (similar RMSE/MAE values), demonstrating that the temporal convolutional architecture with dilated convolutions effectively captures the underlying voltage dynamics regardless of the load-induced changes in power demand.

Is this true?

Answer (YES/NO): NO